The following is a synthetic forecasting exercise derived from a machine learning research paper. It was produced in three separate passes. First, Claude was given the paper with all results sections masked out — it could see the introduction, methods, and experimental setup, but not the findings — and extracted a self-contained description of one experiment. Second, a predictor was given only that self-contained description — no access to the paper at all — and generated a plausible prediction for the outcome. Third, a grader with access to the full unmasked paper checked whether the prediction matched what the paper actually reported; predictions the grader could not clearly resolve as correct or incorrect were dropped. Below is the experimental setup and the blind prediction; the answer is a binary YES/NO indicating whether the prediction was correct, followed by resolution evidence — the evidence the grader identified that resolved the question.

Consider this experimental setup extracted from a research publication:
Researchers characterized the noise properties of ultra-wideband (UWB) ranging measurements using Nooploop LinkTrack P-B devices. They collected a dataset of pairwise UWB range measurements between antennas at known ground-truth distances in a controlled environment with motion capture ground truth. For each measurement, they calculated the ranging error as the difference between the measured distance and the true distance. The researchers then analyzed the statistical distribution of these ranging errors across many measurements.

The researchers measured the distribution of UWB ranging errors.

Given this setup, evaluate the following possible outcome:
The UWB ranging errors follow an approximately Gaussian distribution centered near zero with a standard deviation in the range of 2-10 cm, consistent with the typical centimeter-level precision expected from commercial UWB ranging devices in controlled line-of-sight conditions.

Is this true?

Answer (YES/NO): NO